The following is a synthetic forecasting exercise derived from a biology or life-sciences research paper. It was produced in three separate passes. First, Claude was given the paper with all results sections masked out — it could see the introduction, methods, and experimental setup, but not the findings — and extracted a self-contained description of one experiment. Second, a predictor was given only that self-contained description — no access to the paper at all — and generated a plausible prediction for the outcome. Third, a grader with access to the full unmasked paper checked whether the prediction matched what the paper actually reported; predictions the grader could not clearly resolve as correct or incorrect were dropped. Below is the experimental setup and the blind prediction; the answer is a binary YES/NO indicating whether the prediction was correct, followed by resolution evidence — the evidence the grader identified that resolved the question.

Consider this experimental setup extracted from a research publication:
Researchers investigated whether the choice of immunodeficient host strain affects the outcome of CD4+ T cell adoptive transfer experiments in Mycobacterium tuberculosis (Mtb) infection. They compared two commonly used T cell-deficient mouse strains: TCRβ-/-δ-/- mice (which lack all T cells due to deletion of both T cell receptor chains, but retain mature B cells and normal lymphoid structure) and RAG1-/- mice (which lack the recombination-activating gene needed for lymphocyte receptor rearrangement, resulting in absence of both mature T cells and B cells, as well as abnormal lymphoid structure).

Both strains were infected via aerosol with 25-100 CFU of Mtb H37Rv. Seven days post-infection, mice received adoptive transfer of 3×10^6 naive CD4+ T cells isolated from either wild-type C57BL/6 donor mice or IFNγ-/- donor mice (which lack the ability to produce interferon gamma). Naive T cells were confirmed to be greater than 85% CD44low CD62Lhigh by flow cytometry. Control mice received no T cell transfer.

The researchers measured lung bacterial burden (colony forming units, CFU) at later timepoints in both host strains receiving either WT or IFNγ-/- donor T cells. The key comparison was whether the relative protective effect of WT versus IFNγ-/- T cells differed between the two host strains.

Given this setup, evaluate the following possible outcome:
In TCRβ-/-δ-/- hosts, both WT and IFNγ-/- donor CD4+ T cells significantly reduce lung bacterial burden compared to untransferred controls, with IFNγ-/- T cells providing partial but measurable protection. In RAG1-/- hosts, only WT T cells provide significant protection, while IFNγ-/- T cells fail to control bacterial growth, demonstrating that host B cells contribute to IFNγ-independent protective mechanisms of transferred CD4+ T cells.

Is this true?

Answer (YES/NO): NO